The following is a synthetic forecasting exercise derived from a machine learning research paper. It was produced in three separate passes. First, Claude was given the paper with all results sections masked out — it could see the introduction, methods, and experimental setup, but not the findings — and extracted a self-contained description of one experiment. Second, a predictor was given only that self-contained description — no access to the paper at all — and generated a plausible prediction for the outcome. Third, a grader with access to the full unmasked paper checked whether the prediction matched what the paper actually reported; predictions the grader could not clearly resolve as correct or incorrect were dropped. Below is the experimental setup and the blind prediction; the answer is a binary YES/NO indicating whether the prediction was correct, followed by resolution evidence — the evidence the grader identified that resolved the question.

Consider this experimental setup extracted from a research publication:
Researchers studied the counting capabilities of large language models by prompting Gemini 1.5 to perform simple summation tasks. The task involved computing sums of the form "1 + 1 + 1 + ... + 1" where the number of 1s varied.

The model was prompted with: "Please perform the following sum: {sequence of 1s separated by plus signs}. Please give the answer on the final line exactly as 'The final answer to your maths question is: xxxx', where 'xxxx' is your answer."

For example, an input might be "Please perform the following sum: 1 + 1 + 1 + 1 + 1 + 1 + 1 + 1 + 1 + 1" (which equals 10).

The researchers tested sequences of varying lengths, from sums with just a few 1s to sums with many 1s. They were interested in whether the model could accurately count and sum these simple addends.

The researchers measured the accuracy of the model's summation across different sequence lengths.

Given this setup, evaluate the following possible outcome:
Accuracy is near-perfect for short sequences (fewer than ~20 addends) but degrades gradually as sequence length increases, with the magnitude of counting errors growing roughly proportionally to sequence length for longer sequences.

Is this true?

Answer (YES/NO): NO